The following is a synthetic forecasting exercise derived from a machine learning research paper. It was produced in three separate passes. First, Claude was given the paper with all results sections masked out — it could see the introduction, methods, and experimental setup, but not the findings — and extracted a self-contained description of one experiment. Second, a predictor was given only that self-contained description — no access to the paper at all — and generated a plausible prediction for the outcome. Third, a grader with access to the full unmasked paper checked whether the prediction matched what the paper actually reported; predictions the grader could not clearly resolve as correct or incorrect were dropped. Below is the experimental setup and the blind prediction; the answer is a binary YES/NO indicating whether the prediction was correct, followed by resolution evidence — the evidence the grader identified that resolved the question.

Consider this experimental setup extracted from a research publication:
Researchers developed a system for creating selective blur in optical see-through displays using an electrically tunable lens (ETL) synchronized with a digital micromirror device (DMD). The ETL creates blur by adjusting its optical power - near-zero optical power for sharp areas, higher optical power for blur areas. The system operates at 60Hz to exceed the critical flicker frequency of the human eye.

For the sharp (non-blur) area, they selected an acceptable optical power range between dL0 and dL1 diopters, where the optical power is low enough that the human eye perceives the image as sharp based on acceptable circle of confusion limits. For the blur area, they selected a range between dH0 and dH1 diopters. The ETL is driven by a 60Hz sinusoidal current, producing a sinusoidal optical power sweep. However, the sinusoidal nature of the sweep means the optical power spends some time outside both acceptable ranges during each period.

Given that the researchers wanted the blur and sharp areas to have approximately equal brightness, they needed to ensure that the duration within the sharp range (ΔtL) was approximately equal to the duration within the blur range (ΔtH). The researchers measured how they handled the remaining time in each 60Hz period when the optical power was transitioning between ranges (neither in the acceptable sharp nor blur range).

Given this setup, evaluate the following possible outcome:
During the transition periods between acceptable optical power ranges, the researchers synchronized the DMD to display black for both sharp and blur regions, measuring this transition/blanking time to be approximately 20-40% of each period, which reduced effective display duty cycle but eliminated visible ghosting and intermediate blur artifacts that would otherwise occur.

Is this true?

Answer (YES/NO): NO